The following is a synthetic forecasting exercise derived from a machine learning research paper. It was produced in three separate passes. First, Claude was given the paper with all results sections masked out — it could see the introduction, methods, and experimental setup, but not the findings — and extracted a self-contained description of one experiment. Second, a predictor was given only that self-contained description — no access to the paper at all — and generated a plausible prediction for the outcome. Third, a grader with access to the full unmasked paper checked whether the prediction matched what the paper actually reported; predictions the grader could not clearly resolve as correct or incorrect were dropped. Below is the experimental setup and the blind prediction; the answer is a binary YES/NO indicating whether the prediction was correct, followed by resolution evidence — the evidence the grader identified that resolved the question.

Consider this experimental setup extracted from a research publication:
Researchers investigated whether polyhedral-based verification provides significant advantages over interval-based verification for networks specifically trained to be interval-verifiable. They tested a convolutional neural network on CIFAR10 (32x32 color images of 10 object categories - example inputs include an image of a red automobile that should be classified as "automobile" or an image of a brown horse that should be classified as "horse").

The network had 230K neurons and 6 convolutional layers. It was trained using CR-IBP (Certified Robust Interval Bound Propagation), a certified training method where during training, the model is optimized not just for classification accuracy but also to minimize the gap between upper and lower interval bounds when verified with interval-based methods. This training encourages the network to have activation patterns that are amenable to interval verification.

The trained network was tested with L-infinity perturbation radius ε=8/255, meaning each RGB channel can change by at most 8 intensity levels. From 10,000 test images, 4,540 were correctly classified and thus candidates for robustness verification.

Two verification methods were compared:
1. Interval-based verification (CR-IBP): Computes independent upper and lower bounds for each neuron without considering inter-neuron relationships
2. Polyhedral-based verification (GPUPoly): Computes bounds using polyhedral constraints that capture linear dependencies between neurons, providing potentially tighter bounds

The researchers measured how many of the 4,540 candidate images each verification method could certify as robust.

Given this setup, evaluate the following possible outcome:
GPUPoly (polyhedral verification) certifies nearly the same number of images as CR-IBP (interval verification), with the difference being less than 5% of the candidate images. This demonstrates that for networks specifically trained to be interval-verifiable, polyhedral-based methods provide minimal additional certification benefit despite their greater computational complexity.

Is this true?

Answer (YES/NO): YES